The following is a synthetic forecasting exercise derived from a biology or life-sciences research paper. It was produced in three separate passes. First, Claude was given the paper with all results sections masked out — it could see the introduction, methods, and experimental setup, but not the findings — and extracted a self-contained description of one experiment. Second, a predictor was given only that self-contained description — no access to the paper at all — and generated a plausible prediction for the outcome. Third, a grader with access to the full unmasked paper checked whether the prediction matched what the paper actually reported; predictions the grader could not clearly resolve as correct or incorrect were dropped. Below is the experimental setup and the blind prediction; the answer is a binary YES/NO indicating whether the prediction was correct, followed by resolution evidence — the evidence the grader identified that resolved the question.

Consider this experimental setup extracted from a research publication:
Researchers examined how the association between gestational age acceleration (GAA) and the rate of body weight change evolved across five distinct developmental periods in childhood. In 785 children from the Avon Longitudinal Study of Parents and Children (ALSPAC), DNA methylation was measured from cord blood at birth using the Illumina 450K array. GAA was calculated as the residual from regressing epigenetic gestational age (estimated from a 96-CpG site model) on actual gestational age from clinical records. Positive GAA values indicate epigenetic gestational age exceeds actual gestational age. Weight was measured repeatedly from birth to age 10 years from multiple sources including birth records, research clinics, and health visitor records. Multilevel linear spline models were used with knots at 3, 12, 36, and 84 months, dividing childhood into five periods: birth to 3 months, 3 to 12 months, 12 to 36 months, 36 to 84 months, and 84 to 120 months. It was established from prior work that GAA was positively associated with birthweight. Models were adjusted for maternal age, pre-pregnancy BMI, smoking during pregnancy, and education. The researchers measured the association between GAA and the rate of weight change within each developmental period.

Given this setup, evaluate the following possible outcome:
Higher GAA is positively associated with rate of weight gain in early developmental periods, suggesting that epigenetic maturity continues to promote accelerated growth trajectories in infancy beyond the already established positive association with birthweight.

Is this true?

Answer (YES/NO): NO